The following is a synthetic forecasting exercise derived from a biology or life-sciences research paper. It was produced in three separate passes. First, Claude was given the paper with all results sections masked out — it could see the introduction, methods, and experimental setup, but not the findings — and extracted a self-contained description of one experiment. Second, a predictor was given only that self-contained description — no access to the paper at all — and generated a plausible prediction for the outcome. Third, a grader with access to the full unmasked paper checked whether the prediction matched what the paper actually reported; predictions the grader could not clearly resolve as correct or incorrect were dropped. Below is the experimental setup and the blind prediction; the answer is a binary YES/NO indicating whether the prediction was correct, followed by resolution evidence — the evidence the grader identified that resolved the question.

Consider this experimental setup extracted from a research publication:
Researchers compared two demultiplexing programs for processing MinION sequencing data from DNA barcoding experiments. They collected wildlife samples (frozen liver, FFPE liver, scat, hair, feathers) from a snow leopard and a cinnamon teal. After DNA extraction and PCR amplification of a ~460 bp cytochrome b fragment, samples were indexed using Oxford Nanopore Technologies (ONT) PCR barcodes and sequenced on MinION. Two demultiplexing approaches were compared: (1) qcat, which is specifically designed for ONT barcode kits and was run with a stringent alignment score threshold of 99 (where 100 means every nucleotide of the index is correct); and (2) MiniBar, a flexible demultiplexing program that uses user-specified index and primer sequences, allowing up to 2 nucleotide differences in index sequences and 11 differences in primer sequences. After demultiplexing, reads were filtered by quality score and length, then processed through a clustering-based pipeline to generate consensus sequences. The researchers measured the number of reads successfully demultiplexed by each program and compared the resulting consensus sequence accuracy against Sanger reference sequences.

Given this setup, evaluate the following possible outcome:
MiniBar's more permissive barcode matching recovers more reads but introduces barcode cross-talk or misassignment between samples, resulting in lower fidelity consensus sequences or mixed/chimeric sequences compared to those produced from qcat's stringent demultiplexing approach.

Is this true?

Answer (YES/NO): NO